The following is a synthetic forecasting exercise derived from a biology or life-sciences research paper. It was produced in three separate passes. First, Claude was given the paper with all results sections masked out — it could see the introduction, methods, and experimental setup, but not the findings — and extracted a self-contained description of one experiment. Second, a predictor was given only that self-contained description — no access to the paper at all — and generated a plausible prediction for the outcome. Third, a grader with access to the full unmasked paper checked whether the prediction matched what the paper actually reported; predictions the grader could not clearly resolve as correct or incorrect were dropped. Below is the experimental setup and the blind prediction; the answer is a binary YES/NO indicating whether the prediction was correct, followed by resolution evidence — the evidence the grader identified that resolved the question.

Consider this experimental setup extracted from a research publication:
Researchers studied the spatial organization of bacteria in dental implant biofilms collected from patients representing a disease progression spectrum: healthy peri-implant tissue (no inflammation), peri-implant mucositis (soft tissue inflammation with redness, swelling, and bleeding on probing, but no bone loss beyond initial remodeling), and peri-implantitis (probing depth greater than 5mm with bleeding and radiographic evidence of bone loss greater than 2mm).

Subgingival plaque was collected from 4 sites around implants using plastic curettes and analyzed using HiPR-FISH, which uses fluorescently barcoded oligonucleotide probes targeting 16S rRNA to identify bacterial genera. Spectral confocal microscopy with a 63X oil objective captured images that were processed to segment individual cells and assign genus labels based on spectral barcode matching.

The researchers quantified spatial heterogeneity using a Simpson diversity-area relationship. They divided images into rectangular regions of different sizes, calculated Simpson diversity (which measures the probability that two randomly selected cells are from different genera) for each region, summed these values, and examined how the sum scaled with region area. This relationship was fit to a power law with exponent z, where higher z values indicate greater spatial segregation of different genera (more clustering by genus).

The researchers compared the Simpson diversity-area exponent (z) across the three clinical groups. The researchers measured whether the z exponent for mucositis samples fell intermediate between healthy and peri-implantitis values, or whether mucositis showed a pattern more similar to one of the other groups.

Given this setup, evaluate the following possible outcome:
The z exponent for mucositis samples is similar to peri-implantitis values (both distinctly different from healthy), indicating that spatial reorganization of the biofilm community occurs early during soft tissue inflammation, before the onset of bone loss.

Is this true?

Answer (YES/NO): YES